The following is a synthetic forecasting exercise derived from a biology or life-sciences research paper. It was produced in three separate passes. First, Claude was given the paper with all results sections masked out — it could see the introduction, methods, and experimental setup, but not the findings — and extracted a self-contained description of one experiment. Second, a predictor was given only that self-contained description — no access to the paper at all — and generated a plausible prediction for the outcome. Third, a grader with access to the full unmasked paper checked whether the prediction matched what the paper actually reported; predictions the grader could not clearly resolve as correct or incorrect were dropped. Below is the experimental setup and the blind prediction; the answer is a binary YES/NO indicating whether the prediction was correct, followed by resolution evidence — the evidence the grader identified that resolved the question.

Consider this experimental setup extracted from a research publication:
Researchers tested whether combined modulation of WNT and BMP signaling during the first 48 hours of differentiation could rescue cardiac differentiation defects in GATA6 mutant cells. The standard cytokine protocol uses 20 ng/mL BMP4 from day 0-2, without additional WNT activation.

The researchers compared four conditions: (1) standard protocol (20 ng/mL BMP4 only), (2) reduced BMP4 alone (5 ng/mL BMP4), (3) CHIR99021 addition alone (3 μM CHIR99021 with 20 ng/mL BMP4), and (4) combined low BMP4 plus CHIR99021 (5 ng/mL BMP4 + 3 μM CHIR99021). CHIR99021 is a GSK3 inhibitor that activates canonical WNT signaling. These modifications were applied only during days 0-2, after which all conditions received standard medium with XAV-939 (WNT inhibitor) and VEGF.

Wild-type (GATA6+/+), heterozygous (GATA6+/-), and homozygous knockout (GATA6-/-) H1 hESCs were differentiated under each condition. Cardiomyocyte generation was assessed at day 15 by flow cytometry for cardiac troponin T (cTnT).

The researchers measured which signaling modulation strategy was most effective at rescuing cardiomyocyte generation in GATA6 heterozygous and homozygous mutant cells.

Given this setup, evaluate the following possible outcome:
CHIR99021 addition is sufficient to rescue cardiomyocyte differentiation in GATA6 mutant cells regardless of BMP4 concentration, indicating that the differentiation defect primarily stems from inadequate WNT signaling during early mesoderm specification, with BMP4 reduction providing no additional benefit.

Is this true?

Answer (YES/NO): NO